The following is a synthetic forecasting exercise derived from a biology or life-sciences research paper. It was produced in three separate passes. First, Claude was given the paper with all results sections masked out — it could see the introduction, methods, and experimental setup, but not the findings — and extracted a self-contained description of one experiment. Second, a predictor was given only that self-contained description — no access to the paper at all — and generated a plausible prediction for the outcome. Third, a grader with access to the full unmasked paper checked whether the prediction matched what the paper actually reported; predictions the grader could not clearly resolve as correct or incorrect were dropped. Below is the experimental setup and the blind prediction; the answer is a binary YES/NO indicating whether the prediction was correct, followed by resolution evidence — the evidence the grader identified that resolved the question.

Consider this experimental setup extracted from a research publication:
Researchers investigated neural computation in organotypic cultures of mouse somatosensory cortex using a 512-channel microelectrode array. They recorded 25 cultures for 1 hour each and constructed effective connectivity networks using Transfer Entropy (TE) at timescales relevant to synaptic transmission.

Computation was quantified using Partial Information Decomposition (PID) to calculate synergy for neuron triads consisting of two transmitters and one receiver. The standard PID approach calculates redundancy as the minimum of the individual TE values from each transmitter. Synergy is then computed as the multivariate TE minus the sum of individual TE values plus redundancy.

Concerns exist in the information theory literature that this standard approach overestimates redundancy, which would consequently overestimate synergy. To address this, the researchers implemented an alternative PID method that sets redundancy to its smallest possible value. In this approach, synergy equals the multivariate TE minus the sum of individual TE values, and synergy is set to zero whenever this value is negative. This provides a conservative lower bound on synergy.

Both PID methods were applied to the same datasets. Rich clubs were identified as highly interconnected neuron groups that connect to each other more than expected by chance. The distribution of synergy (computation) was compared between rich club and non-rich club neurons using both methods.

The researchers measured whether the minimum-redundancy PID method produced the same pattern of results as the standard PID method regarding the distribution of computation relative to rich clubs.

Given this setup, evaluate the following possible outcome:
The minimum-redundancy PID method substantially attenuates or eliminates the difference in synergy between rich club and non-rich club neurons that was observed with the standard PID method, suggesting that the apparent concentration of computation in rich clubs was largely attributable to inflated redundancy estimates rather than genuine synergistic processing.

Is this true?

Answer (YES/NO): NO